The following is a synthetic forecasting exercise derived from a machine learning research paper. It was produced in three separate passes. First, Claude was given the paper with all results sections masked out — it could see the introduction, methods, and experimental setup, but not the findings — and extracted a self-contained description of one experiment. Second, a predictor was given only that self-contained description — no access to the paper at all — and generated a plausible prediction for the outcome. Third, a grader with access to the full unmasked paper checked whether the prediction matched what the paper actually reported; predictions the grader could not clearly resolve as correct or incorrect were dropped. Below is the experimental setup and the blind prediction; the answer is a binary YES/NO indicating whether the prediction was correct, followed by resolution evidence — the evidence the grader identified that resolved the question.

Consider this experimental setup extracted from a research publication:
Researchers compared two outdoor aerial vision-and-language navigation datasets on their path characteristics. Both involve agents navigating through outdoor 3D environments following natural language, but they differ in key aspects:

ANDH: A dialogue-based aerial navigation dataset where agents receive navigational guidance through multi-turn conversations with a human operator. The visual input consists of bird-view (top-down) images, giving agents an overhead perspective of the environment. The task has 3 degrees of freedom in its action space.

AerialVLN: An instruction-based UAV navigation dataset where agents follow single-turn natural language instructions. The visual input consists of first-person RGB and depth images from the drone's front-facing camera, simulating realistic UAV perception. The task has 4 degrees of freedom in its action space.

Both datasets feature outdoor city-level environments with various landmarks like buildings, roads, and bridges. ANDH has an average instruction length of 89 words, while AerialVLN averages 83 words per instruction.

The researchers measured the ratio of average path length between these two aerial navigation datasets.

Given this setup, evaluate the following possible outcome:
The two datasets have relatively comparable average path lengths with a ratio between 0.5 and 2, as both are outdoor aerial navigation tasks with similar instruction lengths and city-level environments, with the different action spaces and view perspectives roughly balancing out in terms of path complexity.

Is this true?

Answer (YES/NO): NO